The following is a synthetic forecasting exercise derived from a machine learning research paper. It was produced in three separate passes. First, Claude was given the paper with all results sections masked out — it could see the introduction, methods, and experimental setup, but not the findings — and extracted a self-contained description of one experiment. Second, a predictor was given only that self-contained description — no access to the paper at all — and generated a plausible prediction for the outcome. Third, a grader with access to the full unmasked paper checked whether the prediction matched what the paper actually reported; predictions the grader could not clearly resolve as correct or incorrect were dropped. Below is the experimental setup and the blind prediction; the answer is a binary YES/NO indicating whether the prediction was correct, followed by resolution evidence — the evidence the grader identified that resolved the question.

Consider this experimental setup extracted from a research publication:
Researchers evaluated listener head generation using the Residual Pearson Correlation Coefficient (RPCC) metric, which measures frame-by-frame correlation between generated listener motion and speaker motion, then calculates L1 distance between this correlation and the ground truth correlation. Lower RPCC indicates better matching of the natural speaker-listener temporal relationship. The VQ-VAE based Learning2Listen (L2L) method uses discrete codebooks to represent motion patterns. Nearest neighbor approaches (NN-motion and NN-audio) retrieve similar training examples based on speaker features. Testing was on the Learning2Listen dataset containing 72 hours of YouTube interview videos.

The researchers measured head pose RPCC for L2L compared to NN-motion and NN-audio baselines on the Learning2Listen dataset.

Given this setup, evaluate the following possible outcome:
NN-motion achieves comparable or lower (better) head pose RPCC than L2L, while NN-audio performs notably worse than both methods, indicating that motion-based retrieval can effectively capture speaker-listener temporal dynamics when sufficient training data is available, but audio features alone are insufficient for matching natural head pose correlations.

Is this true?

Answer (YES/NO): NO